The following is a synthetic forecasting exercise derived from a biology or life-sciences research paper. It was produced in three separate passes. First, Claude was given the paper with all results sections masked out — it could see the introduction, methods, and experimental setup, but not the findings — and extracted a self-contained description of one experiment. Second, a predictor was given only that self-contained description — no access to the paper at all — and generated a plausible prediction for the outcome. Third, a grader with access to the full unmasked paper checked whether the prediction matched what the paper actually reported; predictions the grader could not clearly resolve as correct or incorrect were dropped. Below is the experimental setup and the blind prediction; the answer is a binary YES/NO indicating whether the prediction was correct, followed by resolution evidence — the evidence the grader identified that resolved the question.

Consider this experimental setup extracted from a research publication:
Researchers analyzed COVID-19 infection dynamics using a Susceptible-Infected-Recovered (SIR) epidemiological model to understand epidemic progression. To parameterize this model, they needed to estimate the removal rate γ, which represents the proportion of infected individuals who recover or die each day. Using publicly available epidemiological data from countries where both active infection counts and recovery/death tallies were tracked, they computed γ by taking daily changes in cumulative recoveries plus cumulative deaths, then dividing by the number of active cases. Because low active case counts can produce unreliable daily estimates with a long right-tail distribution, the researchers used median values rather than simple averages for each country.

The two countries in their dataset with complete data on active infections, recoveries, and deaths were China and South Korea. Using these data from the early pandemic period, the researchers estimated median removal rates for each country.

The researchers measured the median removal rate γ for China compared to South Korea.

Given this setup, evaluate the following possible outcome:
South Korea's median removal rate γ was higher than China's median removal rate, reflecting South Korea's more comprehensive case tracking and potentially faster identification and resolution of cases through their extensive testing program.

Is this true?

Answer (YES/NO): NO